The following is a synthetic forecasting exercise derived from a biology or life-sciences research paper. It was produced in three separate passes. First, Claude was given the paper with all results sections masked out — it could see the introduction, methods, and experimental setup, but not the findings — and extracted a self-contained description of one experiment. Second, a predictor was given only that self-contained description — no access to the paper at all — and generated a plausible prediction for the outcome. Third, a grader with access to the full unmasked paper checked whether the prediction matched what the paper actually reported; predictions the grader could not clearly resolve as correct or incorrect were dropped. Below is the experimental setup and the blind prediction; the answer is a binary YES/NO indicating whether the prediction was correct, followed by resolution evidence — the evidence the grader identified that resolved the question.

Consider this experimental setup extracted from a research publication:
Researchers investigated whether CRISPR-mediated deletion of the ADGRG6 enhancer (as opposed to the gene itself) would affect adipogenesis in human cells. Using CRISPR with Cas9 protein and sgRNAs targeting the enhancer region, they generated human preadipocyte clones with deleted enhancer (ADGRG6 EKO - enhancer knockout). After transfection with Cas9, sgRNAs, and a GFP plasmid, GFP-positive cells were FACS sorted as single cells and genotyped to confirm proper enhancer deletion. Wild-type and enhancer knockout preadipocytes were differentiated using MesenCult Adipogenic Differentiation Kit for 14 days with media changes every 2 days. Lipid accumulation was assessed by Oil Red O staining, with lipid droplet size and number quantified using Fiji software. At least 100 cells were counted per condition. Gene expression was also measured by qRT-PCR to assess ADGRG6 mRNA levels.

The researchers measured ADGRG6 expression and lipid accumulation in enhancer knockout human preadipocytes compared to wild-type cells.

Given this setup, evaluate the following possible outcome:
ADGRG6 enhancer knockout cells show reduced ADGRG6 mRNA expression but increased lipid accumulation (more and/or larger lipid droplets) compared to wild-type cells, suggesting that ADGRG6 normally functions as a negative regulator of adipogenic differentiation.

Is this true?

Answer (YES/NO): NO